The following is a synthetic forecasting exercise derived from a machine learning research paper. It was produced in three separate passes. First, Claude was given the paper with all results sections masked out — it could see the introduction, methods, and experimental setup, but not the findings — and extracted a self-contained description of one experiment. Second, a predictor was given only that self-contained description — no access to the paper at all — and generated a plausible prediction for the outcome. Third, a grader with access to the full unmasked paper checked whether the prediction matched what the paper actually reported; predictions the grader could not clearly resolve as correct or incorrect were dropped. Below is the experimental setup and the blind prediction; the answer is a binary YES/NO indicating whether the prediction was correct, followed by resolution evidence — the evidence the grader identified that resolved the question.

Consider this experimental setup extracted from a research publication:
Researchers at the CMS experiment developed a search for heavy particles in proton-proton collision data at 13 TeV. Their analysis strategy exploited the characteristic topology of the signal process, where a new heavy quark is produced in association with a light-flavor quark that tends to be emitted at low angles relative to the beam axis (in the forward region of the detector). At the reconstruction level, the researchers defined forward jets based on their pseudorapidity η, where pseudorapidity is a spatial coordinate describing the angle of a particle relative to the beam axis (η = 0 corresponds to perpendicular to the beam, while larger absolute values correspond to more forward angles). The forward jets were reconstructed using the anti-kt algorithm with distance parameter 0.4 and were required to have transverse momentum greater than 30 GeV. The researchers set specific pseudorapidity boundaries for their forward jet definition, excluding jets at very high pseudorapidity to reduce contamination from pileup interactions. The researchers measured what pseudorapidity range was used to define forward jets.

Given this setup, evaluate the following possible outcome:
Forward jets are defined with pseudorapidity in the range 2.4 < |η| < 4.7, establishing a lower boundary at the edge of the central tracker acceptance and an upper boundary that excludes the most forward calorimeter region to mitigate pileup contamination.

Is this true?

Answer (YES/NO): NO